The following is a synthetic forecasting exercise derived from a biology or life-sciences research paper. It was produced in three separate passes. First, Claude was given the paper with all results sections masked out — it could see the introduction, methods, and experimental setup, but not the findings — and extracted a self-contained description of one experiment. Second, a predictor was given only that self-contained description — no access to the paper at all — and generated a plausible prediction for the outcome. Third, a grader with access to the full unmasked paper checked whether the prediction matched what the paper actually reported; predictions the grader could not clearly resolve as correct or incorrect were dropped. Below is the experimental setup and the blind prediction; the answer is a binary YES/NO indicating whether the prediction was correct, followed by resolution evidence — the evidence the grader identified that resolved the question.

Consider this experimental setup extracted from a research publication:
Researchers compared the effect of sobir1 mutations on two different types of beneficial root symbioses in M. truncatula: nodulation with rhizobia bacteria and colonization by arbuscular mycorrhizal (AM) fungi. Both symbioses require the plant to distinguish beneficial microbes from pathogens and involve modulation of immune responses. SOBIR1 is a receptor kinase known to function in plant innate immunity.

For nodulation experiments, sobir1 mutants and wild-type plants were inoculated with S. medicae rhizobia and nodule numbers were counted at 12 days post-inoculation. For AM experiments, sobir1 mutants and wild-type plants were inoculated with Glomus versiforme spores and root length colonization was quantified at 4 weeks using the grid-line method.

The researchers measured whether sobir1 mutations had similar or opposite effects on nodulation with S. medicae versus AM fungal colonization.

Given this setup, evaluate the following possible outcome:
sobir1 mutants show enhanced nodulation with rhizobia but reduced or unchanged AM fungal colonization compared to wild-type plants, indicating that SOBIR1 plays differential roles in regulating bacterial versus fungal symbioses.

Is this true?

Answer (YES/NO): NO